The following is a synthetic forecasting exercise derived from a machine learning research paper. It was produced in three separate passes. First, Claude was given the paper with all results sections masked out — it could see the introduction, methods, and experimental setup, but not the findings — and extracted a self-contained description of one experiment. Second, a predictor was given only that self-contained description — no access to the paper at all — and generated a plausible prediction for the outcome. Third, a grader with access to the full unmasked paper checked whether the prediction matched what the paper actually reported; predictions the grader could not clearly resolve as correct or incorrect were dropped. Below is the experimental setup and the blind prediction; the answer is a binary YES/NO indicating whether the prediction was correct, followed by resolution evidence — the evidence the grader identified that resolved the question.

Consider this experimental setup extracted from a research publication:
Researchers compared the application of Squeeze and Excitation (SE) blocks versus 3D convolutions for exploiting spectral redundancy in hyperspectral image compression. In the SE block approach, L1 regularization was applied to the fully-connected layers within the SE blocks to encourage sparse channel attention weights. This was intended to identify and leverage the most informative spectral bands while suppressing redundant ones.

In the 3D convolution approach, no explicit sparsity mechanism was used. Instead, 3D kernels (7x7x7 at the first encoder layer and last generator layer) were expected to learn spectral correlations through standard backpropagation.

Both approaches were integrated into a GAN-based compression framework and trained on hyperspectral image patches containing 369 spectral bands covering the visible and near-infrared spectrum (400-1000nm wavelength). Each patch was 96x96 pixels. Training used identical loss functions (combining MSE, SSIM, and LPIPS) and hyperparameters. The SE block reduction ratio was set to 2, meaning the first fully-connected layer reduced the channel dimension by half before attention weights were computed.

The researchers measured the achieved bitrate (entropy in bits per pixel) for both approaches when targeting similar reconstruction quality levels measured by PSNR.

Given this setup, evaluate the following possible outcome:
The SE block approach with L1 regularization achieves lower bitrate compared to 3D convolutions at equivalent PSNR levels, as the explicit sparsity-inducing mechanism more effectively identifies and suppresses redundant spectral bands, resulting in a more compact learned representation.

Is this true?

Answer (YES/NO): NO